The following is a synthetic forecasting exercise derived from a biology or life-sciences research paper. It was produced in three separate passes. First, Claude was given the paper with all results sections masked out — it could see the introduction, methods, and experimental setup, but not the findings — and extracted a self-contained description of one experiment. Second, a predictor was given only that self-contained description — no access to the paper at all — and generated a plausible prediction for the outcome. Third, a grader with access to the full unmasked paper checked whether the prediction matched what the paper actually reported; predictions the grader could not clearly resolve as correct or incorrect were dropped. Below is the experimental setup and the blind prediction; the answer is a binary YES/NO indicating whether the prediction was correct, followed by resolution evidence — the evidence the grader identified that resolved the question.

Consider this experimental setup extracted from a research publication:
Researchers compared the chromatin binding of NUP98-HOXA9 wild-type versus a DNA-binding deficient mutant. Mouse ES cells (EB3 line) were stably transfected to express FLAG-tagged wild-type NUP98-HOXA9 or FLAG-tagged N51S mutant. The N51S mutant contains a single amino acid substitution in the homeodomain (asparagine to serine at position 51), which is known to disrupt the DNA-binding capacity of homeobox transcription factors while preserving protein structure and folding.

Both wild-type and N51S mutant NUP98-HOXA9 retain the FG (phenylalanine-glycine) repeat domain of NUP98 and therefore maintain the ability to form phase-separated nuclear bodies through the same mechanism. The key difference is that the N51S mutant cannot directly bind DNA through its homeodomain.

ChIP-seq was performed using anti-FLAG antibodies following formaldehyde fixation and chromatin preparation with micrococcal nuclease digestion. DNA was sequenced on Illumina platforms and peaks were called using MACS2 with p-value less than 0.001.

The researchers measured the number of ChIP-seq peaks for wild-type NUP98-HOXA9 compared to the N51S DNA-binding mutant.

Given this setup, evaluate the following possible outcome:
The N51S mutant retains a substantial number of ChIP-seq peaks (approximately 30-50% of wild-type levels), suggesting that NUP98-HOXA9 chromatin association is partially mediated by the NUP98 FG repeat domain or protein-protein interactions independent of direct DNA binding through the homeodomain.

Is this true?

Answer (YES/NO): NO